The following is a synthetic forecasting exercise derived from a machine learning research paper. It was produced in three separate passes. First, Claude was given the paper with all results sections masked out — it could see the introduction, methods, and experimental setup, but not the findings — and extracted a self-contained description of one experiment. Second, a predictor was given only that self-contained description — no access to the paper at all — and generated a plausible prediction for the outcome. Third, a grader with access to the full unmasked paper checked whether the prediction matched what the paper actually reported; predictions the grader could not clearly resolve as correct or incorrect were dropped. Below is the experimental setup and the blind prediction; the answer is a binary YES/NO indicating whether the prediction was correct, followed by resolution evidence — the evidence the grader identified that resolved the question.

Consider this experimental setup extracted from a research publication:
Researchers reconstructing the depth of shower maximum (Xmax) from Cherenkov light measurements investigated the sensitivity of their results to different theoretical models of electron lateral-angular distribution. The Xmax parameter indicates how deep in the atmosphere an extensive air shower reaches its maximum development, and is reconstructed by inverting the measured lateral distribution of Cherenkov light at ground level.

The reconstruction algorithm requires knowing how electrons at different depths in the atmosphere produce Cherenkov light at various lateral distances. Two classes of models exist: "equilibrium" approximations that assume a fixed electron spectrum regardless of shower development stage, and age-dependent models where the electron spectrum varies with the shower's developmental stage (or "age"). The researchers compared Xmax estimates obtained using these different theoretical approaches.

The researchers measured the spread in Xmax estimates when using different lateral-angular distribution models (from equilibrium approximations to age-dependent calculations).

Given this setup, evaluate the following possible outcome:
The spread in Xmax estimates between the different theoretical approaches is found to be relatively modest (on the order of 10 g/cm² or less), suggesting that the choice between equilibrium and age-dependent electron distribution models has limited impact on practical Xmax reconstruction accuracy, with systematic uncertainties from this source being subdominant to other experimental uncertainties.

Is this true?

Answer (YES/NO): NO